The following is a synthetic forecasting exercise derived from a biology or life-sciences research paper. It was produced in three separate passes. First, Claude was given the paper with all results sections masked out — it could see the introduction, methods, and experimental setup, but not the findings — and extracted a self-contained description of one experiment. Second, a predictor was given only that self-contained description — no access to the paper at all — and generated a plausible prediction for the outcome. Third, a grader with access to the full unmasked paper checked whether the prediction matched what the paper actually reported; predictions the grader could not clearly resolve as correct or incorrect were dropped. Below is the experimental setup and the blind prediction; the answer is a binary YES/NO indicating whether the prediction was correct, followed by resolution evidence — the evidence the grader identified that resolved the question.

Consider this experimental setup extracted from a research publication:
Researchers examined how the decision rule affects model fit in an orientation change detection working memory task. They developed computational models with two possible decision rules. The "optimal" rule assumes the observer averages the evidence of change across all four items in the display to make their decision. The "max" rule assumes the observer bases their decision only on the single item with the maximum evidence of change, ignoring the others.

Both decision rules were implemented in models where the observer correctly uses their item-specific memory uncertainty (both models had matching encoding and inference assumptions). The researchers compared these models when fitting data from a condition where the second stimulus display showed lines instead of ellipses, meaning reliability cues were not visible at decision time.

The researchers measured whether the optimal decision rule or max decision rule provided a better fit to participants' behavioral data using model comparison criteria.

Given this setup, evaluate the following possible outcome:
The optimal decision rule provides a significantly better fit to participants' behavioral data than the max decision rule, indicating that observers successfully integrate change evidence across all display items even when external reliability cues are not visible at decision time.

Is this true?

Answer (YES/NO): NO